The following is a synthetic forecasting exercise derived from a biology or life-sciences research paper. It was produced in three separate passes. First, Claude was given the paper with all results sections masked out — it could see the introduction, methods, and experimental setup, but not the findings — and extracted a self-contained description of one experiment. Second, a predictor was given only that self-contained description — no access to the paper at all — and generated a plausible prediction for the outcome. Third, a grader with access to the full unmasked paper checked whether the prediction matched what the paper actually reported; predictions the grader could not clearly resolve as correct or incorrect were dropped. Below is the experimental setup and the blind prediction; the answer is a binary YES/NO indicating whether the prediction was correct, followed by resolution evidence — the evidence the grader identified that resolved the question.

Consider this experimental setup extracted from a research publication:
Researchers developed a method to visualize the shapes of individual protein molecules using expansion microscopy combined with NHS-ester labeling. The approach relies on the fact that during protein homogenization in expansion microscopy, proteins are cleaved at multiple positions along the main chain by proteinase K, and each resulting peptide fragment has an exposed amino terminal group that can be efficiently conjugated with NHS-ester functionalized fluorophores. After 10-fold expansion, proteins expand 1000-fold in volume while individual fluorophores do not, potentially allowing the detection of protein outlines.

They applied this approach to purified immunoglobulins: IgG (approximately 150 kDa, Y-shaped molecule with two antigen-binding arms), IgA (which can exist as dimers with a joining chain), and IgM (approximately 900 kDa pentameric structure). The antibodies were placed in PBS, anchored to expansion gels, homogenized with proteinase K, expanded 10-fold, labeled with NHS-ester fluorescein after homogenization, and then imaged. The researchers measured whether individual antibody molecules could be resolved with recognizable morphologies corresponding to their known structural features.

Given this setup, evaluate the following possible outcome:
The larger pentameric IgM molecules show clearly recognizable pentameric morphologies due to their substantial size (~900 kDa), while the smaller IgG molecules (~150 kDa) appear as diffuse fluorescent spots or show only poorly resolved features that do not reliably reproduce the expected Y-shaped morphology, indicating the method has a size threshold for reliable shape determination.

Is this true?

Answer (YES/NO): NO